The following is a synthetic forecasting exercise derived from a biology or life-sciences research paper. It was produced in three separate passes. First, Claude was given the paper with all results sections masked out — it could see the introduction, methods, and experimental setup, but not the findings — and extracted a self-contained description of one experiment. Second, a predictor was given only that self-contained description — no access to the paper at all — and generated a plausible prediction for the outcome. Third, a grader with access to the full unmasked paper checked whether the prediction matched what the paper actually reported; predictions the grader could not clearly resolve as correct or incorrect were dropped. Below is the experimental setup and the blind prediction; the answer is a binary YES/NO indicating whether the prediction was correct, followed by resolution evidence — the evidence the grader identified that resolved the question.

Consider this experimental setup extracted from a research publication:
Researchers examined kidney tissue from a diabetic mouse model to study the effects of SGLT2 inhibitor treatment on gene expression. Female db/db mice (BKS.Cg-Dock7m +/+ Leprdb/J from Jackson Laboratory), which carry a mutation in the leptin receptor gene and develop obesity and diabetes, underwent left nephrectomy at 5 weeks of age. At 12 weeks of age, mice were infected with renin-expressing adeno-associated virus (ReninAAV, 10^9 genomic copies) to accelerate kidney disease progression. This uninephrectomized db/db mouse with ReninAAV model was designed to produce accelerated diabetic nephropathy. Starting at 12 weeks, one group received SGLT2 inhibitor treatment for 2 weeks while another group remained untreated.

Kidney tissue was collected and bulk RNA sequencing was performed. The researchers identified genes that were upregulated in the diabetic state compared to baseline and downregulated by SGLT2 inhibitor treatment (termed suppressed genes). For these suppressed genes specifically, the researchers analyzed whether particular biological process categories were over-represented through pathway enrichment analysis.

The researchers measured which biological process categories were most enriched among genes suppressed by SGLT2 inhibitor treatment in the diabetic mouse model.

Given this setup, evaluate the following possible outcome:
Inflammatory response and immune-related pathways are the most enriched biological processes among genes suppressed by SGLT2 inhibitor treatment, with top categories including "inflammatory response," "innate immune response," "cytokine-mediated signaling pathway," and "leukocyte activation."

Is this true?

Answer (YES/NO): NO